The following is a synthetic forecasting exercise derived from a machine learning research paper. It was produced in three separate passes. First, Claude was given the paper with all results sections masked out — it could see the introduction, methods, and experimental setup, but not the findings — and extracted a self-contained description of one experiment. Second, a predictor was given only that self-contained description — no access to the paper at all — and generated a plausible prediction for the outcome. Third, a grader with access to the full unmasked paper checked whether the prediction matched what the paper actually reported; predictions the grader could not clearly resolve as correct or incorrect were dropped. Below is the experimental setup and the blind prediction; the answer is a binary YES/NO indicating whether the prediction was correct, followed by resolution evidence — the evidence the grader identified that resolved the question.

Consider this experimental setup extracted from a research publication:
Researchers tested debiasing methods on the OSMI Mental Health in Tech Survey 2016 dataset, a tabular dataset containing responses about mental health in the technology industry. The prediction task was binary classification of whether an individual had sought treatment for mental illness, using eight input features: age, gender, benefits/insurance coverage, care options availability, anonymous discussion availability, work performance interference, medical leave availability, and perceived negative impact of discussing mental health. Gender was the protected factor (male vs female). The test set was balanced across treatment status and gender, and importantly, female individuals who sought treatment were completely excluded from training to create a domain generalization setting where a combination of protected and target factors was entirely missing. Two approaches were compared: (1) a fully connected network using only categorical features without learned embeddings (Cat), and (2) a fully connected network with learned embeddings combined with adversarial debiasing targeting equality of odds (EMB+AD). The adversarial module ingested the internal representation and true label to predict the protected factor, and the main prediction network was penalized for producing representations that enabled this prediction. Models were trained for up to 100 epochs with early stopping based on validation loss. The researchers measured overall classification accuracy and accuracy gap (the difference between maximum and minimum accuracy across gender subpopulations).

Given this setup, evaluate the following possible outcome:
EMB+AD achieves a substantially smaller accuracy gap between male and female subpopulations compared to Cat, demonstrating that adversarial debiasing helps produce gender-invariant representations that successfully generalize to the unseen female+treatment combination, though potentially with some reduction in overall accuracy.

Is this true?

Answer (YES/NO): NO